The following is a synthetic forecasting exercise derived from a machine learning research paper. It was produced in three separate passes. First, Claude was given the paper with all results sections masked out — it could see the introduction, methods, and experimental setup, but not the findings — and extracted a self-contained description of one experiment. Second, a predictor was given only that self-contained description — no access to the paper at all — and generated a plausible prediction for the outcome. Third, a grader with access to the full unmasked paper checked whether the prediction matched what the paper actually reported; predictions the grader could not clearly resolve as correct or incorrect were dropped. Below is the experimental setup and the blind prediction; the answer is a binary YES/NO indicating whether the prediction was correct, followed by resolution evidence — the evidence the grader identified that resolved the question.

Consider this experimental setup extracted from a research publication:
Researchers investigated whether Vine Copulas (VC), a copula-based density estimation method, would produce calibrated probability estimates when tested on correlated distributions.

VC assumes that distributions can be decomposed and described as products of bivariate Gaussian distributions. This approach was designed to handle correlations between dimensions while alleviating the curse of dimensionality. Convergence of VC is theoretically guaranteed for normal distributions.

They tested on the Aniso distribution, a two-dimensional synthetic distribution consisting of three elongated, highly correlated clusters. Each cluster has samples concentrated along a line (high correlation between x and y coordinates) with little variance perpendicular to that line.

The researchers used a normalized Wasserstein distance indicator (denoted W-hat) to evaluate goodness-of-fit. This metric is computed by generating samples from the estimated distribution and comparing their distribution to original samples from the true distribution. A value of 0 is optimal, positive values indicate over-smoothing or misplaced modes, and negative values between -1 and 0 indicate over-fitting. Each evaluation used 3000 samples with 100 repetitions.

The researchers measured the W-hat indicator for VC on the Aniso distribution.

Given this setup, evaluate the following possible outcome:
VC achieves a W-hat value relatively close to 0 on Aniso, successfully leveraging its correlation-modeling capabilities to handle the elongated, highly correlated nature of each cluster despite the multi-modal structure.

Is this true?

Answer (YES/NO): NO